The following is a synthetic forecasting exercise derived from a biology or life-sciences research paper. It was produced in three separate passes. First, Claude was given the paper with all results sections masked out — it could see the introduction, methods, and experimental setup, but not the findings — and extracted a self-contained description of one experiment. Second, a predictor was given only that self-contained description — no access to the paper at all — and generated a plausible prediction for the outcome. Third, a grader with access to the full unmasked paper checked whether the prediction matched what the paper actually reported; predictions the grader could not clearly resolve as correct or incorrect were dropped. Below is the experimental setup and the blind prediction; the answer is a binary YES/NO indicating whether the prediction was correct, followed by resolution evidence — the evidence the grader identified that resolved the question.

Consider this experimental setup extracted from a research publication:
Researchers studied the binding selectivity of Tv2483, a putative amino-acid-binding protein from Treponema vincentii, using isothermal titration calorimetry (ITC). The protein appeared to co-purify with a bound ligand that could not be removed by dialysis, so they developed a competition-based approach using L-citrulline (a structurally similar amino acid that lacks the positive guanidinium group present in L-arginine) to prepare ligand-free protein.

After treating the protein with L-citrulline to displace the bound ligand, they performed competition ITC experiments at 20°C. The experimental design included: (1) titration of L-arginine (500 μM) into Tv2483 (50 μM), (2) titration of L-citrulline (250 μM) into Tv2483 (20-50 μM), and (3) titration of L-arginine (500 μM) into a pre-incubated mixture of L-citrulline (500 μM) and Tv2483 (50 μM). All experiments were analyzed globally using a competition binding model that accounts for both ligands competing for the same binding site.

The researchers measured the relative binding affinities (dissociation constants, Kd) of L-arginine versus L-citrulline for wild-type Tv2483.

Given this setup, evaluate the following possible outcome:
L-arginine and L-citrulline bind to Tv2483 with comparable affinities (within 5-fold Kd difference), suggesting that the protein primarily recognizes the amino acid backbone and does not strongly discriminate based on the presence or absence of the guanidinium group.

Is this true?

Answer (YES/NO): NO